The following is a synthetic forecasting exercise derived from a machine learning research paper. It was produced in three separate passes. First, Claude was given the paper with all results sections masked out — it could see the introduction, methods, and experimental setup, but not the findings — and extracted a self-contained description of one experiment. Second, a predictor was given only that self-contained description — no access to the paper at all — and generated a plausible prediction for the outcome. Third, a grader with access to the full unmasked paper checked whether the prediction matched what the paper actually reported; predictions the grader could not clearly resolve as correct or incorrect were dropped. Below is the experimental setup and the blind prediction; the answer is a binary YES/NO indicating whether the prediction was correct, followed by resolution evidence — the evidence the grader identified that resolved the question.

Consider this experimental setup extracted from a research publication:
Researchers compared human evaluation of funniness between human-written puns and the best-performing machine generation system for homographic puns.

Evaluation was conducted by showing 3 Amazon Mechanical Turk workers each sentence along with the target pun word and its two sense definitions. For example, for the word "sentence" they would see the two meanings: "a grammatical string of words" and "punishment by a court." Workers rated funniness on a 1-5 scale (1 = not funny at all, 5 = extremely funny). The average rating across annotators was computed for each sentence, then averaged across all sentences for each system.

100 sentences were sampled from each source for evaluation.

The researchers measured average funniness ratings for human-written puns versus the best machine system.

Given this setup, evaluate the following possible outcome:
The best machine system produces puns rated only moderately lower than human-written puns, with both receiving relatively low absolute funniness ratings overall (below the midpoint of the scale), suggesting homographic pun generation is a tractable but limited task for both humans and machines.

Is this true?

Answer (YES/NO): NO